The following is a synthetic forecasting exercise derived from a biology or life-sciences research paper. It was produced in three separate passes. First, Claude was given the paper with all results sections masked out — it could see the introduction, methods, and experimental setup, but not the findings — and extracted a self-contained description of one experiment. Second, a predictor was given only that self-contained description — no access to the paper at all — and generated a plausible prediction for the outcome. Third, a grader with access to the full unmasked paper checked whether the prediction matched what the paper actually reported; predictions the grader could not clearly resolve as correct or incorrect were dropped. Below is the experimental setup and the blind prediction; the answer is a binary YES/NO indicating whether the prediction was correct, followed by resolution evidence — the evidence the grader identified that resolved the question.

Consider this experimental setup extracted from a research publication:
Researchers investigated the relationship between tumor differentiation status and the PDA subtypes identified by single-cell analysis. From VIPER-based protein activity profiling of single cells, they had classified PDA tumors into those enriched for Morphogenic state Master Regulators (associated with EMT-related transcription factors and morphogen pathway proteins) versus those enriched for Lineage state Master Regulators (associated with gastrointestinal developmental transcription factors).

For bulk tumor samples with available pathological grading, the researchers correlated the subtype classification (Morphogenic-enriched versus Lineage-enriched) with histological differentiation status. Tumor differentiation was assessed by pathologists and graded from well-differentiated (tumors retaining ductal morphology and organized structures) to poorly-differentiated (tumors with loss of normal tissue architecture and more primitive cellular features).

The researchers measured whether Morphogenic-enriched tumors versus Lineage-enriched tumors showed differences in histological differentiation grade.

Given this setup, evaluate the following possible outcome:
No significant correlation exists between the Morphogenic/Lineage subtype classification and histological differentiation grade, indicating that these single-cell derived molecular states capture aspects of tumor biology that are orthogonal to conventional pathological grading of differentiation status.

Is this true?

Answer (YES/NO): NO